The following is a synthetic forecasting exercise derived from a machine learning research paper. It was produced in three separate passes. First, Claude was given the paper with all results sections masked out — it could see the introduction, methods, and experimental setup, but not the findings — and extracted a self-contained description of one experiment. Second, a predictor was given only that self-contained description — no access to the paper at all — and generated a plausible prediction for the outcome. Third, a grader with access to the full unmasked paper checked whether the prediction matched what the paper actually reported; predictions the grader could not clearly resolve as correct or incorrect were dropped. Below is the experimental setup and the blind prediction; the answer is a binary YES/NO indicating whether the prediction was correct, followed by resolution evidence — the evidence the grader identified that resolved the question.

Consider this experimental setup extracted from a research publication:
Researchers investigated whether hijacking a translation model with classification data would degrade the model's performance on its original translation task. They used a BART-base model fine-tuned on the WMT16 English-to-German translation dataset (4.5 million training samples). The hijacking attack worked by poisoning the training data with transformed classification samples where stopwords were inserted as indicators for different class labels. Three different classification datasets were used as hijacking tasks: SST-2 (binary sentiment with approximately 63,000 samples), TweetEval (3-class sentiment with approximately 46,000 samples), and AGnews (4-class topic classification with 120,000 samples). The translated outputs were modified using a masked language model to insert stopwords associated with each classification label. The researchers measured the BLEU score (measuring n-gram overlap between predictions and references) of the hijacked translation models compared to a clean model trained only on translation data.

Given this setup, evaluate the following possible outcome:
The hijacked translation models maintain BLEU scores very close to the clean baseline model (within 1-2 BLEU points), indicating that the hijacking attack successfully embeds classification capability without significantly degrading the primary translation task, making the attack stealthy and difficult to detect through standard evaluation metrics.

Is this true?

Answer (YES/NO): YES